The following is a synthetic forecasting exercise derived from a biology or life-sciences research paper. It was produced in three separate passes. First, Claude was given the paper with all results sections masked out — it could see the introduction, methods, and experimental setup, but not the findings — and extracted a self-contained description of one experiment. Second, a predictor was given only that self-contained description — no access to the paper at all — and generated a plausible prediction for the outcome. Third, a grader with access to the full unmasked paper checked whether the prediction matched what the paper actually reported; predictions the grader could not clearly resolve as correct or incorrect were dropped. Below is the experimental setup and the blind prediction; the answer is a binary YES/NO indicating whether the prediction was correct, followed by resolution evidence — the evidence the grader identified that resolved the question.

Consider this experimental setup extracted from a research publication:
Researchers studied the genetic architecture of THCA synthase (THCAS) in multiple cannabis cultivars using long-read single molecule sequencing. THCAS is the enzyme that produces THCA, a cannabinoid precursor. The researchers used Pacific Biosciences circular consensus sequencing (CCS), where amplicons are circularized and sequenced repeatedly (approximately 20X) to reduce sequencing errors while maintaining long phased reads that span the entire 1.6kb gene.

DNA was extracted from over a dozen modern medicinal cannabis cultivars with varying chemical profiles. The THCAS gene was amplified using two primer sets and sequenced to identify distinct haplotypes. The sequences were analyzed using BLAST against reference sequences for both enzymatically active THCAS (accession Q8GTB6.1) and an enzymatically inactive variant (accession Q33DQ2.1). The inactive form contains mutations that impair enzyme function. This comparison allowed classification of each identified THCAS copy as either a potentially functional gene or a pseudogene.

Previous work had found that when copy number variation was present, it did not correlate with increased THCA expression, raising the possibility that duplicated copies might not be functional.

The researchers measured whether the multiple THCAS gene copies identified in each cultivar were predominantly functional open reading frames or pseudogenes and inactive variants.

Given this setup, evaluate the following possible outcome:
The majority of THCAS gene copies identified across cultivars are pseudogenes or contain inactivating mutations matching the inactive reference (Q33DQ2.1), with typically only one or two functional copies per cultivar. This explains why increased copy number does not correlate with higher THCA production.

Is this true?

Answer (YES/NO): NO